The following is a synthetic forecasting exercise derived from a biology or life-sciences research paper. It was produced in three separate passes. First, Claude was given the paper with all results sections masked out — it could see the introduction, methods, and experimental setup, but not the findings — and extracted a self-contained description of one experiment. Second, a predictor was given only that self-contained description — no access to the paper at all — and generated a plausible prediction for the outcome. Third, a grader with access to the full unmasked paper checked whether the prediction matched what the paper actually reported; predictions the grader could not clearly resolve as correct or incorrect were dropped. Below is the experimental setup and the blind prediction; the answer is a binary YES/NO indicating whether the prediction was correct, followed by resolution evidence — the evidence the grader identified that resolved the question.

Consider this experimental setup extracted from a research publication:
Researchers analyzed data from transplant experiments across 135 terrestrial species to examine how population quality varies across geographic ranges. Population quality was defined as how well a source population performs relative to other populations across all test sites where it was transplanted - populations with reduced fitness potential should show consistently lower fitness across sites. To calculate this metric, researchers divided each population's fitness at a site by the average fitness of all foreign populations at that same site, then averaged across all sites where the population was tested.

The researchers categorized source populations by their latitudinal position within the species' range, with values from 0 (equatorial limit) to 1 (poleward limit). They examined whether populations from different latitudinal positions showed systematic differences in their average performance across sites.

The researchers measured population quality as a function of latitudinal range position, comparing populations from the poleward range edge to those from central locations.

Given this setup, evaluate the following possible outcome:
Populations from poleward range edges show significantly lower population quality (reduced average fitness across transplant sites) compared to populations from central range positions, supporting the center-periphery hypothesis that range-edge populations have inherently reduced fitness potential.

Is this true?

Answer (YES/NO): YES